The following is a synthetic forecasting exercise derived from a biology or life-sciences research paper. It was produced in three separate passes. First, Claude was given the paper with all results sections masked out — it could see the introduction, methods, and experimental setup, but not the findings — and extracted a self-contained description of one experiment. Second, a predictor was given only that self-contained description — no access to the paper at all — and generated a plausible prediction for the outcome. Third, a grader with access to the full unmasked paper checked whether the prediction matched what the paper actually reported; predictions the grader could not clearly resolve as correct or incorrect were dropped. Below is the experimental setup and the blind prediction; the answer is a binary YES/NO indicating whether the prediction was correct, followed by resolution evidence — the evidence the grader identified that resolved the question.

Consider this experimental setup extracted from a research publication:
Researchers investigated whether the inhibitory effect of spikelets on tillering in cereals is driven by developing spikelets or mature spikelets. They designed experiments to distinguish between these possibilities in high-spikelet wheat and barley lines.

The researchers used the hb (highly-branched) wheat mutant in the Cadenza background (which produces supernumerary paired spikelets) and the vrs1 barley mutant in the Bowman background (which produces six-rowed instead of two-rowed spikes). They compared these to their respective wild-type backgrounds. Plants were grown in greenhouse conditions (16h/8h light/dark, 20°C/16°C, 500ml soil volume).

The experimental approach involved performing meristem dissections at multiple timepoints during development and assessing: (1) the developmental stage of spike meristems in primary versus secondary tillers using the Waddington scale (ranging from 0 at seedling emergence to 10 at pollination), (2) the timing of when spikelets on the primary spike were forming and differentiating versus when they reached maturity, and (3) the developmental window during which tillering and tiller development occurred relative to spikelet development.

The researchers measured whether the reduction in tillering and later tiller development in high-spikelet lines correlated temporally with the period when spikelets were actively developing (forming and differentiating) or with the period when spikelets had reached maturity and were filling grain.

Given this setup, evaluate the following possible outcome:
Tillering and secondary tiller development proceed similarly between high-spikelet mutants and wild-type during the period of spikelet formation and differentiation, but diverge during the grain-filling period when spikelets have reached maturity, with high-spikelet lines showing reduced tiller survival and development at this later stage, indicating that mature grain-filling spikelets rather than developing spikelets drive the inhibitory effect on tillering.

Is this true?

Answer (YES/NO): NO